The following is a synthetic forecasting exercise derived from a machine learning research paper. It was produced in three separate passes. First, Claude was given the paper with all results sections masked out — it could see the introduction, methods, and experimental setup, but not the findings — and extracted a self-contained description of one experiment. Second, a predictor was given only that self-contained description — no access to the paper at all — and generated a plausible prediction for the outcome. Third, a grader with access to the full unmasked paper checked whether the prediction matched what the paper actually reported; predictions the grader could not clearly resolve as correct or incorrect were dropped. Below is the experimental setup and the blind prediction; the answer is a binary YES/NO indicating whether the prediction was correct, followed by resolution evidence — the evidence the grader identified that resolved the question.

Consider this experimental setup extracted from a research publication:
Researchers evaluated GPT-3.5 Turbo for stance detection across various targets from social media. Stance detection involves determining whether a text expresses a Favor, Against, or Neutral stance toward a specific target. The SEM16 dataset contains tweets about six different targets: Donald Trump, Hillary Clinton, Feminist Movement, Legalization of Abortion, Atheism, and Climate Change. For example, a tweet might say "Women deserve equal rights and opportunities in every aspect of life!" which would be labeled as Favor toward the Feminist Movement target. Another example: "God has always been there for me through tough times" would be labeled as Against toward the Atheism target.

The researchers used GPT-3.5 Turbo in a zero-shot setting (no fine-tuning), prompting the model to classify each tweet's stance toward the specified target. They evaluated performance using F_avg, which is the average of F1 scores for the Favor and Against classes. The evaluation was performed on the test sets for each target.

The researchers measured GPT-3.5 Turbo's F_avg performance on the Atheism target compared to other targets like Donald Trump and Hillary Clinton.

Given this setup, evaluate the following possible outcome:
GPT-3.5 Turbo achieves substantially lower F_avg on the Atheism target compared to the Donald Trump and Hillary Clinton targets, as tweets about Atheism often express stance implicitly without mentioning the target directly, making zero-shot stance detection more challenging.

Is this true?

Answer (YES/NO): YES